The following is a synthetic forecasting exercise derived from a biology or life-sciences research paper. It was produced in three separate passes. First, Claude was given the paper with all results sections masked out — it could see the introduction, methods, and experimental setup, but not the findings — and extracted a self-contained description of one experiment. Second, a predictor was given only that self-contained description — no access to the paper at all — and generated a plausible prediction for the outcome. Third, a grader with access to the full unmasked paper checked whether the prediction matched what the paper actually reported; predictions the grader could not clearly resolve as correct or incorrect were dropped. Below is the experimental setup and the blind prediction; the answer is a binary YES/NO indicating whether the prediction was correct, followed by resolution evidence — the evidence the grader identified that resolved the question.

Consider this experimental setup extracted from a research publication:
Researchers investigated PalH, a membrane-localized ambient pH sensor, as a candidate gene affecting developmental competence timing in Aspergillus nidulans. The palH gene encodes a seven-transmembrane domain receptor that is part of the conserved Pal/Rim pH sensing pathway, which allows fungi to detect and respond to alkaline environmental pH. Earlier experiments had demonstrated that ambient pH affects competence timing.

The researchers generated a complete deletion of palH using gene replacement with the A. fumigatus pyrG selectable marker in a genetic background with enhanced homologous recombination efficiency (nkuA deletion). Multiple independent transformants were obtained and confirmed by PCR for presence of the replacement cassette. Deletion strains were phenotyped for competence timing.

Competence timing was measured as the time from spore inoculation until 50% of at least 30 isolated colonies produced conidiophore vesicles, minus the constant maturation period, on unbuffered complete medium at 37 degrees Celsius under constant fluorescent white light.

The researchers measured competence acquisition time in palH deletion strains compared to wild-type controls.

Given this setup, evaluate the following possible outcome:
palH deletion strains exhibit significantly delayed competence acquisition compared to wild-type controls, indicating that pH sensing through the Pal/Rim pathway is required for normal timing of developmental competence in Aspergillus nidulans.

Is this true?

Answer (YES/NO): NO